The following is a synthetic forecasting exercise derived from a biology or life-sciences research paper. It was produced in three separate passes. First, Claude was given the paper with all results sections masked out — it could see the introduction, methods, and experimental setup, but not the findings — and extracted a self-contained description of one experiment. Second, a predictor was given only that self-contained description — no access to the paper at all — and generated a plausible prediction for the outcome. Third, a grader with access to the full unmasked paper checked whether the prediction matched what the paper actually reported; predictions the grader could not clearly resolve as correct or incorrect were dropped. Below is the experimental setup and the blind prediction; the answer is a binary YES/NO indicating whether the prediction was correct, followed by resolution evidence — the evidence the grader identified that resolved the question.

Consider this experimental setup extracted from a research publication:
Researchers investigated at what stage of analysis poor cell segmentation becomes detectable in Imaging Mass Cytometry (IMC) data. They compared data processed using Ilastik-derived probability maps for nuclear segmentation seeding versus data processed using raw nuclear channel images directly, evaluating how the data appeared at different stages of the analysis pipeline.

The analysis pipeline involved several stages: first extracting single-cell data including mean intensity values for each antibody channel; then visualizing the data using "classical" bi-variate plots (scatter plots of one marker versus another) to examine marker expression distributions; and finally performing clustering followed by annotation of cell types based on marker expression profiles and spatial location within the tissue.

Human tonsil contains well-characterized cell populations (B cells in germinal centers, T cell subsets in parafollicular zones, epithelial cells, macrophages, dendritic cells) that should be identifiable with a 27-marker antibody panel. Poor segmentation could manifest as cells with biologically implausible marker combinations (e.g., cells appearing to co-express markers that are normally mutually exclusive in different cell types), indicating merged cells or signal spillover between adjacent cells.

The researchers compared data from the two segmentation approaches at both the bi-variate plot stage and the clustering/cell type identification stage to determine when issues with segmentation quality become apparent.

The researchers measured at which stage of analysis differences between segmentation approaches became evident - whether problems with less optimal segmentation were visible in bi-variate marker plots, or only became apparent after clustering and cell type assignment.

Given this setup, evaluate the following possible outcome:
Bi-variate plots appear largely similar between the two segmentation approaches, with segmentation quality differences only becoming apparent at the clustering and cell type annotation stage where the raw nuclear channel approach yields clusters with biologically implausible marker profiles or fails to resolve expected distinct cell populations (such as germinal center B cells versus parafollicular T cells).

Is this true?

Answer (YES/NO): YES